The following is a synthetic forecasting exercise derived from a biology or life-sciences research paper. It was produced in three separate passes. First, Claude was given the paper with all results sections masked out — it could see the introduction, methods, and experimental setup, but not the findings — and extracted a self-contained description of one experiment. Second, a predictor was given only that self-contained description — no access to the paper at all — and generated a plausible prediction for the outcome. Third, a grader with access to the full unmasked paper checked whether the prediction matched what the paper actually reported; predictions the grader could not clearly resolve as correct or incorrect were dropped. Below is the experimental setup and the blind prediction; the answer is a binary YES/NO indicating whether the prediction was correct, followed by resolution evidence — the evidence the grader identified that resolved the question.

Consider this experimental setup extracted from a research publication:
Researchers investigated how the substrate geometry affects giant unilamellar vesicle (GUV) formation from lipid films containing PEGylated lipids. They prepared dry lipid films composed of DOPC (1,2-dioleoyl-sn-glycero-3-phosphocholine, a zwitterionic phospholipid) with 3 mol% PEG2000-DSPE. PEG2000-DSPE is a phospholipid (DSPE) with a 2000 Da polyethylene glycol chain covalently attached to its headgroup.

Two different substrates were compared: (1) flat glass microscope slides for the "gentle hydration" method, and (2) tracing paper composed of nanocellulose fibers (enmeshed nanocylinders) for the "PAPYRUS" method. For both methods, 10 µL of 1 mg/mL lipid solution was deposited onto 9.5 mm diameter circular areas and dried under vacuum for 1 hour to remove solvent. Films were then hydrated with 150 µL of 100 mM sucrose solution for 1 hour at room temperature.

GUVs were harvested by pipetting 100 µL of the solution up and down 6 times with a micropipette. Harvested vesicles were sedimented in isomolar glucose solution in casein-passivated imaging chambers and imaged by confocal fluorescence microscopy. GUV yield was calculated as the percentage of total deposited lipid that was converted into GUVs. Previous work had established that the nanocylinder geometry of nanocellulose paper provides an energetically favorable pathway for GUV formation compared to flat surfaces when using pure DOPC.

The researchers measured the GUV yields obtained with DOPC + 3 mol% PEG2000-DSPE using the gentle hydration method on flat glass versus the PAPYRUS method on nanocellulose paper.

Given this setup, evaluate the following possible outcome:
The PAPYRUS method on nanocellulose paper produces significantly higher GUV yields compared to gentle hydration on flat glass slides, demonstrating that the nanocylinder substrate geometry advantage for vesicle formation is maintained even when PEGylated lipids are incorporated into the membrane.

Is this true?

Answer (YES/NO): NO